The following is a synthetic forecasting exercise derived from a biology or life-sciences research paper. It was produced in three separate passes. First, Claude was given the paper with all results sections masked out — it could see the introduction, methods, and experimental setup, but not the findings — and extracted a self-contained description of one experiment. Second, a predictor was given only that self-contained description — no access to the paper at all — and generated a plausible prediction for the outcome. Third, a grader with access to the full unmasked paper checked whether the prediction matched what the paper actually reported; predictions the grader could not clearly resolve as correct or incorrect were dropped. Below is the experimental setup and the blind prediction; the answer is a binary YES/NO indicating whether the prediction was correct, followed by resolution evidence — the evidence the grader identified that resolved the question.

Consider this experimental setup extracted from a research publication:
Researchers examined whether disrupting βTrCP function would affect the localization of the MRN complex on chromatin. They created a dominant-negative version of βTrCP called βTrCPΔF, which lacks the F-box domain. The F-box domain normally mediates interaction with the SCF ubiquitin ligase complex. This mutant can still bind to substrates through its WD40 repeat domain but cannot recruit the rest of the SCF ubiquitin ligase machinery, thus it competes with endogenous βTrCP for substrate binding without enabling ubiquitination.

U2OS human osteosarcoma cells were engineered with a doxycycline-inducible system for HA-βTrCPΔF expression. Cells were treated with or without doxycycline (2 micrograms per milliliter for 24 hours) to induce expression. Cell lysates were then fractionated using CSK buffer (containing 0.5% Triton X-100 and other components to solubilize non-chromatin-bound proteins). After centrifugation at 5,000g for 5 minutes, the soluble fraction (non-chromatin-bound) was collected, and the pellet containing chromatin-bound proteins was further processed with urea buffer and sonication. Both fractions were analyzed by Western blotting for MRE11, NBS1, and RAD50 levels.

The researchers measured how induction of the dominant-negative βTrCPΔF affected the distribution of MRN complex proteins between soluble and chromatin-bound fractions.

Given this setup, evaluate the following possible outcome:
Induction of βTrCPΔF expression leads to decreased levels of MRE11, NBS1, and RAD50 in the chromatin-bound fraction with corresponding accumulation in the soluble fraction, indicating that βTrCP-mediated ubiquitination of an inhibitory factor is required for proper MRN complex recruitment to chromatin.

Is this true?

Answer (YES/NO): NO